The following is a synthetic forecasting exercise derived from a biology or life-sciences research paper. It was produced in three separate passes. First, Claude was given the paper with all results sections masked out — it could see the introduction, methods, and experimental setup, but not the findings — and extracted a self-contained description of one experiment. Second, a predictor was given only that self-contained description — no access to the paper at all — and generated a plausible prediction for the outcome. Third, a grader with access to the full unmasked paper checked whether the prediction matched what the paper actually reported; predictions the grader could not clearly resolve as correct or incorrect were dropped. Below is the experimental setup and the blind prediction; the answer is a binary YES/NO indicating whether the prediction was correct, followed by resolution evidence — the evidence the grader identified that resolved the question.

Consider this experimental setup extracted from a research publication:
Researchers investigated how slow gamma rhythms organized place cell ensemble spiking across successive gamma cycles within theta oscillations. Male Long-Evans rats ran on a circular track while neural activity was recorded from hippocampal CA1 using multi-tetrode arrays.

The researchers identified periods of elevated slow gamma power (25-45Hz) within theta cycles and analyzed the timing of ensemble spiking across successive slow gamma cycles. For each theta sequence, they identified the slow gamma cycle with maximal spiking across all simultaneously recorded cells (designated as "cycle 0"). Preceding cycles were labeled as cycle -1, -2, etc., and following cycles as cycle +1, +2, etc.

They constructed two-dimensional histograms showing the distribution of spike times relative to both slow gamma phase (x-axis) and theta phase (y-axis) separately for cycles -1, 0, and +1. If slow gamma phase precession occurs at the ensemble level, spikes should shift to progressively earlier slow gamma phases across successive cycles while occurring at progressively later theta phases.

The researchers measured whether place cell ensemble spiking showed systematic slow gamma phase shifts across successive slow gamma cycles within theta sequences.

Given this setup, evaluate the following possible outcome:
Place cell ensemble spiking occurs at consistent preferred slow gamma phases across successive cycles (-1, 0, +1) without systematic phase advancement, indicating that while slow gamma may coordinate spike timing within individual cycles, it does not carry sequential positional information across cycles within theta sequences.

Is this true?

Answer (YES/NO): NO